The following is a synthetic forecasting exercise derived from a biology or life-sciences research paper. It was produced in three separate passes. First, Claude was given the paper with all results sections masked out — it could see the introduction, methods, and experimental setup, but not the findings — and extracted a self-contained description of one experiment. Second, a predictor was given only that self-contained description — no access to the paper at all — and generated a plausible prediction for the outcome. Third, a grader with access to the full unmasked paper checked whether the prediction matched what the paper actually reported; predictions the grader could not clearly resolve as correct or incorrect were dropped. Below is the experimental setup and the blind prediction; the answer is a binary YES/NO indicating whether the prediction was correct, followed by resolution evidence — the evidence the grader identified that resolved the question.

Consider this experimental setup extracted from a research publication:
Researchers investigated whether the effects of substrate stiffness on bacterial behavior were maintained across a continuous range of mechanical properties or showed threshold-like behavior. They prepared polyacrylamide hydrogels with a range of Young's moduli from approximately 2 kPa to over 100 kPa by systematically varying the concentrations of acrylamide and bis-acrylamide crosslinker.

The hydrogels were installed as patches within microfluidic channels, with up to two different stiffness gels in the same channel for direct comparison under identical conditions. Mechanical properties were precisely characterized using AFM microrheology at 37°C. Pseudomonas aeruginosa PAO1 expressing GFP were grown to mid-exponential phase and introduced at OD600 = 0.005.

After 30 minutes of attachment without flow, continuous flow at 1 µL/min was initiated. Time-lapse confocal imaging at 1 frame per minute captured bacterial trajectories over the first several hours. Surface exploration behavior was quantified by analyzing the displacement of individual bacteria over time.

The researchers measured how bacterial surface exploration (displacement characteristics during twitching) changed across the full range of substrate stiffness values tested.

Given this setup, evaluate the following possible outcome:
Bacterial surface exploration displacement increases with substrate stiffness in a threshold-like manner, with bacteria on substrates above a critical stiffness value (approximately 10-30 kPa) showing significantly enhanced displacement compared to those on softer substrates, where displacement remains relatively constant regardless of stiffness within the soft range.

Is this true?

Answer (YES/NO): NO